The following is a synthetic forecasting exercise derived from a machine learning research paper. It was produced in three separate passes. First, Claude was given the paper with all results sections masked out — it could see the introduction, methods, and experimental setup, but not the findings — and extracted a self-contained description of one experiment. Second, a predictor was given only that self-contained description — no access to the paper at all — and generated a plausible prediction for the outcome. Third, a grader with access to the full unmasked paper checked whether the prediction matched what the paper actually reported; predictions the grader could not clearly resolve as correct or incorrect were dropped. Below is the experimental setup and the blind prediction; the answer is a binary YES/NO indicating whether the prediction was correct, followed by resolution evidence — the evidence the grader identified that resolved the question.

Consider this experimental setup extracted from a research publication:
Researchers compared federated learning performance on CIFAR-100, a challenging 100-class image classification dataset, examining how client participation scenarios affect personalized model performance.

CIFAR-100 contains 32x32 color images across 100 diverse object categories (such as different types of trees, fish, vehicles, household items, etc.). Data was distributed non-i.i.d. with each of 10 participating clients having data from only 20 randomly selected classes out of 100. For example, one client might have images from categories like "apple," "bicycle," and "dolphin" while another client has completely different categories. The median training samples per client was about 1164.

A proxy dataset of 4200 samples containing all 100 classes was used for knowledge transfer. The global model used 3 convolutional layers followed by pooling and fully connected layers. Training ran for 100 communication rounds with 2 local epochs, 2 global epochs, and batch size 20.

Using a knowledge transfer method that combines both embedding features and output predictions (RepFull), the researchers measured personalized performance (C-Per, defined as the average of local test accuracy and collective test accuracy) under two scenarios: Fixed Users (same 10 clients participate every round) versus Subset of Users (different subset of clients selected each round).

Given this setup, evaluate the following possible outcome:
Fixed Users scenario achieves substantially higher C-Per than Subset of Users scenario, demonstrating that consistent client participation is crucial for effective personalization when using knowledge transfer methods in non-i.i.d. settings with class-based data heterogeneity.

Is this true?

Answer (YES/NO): YES